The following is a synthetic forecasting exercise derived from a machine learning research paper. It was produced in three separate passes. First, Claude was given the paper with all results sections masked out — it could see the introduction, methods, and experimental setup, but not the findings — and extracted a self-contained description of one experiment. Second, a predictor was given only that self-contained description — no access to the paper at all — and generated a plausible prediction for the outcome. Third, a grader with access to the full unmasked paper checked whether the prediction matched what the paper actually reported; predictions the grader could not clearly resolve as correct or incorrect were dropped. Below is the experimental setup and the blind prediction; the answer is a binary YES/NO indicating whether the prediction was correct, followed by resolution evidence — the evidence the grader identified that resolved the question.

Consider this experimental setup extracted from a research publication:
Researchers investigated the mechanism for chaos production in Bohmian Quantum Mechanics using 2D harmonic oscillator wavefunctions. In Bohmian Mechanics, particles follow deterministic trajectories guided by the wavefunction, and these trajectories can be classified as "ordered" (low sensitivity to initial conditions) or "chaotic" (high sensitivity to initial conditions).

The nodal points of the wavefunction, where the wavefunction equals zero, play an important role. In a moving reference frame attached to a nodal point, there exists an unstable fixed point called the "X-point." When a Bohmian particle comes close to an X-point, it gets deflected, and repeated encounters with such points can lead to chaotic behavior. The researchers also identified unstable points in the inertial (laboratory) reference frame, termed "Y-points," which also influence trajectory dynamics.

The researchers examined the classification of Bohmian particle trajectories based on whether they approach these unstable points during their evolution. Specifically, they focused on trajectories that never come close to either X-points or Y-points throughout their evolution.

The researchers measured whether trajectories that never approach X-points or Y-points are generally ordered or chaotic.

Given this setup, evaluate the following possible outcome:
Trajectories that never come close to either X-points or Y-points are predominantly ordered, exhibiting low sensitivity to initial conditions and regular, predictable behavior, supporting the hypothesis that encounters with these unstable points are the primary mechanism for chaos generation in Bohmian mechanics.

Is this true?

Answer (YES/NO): YES